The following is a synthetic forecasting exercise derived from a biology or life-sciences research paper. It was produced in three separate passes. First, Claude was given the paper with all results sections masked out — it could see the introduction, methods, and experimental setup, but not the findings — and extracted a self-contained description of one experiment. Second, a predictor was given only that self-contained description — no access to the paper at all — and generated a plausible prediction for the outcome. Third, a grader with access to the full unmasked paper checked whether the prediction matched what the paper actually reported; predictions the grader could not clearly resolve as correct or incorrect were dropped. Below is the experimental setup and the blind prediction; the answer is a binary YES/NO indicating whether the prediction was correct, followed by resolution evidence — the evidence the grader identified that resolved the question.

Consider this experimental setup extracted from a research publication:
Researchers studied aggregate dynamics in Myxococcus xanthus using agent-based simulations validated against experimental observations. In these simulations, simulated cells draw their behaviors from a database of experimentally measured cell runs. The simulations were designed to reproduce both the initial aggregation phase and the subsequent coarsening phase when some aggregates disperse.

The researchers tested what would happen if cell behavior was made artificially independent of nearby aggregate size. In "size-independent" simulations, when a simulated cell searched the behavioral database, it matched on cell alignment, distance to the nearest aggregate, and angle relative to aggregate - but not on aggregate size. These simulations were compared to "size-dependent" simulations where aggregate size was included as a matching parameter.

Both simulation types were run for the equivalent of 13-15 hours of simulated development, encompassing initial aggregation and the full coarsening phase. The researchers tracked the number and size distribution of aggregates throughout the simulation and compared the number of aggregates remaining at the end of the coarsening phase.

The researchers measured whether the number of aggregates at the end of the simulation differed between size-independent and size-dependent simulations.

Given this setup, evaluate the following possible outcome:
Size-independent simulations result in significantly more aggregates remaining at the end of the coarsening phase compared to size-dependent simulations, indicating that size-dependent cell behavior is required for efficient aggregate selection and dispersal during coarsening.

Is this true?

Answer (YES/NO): YES